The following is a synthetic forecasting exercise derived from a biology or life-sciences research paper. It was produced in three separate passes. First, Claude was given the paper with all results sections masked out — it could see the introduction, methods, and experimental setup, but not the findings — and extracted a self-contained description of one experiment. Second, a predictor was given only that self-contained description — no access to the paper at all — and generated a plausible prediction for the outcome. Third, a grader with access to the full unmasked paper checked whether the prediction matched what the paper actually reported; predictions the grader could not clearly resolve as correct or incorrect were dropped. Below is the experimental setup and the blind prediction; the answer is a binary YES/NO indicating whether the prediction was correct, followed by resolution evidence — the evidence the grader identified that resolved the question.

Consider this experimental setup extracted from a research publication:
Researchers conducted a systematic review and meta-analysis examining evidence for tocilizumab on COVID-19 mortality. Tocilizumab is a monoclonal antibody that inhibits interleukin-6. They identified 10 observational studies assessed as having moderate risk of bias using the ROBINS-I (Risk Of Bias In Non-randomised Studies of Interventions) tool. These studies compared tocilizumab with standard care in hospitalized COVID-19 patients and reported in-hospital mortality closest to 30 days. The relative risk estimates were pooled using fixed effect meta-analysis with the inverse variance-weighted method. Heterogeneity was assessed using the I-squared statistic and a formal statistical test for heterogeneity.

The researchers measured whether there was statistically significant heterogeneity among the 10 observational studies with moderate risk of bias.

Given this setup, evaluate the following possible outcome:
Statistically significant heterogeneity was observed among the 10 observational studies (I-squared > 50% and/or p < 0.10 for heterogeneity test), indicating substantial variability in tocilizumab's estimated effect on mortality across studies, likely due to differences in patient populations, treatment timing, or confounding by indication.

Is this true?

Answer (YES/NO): YES